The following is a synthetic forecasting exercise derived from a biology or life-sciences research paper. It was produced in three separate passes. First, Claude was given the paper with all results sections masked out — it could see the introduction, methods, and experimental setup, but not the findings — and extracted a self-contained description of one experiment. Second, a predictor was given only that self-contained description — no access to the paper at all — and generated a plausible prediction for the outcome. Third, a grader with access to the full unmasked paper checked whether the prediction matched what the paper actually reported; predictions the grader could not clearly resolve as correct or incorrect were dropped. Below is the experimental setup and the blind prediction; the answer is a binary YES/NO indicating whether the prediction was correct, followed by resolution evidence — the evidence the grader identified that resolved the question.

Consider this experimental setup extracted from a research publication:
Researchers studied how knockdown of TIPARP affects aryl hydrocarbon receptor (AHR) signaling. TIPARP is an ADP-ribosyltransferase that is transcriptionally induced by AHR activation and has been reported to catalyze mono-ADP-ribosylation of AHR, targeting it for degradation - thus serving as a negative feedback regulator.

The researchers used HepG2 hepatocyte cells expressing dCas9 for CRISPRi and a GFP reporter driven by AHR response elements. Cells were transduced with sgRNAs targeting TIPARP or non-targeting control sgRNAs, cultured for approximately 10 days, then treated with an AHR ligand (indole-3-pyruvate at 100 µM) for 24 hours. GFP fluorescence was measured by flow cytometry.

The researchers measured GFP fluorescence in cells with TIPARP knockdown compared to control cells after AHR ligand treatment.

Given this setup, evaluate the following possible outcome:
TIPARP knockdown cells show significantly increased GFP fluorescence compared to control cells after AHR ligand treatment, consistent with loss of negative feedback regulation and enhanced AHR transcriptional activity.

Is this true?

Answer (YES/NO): YES